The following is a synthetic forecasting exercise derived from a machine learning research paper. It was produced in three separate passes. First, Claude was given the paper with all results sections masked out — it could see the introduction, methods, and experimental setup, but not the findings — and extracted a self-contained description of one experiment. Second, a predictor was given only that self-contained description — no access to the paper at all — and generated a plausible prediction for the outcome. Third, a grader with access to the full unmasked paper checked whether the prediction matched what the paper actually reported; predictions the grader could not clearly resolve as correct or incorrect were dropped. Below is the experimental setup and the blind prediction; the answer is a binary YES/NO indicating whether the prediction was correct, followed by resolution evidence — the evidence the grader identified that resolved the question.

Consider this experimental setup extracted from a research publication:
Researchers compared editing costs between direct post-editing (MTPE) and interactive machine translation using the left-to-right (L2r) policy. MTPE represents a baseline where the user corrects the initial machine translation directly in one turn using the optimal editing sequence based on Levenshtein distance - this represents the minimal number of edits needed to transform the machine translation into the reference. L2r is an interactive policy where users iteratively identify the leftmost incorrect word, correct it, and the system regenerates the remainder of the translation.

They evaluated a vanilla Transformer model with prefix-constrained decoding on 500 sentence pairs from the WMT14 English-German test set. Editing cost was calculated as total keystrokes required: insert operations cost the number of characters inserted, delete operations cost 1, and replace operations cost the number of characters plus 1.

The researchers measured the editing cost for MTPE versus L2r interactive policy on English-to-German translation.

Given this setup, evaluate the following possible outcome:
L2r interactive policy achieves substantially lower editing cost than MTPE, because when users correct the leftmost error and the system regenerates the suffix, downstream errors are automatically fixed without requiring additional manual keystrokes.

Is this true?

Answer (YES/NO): YES